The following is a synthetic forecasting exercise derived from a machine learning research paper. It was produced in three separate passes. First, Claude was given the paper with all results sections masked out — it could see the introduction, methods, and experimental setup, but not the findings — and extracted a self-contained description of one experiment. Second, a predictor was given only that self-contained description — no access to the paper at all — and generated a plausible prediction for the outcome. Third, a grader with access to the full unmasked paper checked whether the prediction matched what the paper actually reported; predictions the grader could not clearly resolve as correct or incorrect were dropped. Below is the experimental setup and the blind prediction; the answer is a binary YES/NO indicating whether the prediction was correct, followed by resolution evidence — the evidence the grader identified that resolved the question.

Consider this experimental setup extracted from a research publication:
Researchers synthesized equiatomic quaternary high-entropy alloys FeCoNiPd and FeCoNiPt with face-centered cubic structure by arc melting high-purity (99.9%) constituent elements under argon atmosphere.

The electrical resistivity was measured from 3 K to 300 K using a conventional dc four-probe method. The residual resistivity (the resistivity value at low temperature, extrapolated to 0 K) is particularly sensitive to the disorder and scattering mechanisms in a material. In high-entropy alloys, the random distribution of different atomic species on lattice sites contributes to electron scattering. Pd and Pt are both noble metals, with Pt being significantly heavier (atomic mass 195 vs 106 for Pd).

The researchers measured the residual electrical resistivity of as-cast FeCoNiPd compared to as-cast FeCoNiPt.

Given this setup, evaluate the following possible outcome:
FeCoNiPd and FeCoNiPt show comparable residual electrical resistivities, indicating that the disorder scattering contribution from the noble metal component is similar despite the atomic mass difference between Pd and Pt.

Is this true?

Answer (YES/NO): NO